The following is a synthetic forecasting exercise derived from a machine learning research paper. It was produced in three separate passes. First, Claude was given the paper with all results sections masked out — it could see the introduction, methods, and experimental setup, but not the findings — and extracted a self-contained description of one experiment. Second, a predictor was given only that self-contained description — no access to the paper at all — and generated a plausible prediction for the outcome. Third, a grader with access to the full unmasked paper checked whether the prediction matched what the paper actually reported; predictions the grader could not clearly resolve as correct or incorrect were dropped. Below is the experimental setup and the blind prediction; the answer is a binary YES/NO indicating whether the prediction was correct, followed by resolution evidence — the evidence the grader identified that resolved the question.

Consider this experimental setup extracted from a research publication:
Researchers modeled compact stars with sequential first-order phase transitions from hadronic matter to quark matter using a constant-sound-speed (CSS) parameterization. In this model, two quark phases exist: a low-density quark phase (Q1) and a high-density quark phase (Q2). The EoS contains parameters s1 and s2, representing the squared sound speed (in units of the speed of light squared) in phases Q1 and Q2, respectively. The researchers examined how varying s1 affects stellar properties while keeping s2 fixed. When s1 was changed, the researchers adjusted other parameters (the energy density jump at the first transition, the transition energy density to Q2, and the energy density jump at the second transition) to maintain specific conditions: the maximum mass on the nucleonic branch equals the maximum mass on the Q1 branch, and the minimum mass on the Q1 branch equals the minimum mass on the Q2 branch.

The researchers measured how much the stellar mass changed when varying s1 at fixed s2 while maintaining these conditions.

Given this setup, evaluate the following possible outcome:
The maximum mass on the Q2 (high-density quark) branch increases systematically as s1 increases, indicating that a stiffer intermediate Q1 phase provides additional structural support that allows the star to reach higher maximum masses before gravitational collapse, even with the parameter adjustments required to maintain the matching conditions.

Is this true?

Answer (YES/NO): NO